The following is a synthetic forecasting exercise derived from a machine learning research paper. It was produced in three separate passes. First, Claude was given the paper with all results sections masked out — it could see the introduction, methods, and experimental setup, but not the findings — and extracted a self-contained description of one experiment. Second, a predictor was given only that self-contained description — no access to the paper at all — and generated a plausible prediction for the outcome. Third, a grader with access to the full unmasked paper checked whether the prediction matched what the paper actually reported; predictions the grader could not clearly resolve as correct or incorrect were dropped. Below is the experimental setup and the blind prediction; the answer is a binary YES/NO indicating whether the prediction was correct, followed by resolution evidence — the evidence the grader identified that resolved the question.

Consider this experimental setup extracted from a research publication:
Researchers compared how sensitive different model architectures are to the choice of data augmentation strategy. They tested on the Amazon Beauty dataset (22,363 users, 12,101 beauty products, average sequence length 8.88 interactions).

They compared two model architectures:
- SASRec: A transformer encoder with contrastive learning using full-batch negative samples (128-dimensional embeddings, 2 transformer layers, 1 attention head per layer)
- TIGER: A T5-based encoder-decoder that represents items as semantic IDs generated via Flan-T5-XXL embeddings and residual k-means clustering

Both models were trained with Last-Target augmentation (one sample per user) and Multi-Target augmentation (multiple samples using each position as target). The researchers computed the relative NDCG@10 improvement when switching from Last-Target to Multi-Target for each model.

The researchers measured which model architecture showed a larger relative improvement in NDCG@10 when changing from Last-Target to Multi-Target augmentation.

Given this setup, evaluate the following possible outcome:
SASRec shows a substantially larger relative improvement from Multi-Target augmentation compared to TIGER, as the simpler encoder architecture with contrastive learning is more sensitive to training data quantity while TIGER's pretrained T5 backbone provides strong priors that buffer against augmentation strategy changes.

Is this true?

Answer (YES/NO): YES